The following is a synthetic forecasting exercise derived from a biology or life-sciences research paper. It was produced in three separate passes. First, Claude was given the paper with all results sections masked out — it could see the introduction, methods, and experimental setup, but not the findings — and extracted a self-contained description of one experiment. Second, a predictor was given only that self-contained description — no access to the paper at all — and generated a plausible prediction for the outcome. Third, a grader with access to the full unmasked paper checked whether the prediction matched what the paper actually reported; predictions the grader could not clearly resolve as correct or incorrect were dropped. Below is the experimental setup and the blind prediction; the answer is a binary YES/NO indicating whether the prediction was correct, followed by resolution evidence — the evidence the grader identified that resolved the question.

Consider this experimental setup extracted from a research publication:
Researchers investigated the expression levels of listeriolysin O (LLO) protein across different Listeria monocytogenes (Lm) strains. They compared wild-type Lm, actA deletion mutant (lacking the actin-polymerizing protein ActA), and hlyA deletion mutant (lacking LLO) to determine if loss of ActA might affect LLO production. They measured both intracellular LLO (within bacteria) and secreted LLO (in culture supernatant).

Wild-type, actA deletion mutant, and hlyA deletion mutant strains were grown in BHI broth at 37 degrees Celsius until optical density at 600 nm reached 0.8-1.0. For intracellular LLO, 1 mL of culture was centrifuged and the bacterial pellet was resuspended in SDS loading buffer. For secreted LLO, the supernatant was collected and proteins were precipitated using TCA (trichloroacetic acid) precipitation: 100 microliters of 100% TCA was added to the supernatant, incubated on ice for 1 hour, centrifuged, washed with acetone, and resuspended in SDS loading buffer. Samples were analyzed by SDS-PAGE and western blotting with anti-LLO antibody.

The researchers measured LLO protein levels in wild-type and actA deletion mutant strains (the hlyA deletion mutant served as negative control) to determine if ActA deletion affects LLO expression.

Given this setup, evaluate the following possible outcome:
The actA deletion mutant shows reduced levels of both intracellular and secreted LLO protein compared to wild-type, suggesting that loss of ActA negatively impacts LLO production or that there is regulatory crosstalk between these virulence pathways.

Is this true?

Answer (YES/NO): NO